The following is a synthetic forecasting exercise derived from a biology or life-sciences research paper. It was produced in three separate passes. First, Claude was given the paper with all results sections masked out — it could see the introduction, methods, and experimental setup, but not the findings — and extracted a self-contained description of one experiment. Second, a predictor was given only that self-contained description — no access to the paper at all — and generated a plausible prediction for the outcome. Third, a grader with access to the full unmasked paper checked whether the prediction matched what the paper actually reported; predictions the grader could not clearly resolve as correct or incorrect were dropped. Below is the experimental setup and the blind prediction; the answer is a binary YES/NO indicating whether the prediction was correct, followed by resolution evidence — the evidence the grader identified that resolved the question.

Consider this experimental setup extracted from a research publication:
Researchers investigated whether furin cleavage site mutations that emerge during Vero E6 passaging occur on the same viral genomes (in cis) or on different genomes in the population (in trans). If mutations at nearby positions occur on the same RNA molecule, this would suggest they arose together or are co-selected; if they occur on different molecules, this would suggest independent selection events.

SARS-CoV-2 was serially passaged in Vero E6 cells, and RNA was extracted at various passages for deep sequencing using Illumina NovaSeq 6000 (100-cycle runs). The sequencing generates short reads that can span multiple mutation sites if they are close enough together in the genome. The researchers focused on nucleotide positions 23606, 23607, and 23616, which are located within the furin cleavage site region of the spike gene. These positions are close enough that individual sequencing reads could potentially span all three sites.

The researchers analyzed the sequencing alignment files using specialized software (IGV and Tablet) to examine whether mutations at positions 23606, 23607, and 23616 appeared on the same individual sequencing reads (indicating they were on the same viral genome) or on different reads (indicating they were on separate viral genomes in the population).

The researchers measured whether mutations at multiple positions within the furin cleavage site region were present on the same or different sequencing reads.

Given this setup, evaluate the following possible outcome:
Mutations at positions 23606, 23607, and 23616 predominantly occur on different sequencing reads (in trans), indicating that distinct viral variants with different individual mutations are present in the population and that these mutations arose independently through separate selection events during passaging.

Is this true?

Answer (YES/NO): YES